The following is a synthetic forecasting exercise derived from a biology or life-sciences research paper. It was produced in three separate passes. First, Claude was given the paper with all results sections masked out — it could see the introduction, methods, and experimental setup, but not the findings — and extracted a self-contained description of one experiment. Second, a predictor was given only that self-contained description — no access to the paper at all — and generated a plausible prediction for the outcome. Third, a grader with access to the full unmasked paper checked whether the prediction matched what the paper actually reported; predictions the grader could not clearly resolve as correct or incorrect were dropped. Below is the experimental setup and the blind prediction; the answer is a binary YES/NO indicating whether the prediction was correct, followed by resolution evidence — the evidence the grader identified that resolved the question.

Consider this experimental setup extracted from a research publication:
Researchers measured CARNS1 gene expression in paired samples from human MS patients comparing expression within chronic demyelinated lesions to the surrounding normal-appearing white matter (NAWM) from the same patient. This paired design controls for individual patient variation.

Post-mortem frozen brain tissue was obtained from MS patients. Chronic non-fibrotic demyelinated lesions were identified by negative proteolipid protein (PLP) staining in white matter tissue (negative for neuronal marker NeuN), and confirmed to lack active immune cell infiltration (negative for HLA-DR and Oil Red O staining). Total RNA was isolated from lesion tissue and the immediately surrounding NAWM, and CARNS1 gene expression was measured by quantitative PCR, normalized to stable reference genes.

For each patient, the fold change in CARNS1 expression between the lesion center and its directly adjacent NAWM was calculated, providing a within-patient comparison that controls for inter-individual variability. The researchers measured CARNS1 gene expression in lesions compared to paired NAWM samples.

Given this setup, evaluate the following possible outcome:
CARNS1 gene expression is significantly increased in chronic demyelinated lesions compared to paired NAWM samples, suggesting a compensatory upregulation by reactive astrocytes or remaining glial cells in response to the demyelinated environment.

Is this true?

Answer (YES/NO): NO